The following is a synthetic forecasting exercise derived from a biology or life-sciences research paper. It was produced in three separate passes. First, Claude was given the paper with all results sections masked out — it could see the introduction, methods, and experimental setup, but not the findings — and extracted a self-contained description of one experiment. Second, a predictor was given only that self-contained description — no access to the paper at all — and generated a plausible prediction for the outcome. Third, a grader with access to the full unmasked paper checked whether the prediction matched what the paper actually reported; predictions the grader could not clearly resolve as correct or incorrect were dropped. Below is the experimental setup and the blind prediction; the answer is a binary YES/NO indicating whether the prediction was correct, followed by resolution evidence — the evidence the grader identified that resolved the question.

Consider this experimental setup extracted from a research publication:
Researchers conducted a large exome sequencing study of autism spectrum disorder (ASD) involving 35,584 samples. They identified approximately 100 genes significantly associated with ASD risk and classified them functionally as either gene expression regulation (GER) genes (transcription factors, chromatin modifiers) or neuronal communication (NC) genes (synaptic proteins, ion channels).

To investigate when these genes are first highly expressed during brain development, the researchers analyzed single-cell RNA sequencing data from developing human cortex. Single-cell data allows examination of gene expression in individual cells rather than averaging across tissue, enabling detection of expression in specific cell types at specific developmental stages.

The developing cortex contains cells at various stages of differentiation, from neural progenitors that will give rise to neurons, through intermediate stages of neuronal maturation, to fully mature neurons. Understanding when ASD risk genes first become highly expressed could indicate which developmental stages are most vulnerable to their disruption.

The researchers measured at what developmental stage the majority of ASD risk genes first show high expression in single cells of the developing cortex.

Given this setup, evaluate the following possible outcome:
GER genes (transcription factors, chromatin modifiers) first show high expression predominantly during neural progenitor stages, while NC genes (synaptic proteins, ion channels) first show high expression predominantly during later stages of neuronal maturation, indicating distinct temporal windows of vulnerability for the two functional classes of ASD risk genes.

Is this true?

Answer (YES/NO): NO